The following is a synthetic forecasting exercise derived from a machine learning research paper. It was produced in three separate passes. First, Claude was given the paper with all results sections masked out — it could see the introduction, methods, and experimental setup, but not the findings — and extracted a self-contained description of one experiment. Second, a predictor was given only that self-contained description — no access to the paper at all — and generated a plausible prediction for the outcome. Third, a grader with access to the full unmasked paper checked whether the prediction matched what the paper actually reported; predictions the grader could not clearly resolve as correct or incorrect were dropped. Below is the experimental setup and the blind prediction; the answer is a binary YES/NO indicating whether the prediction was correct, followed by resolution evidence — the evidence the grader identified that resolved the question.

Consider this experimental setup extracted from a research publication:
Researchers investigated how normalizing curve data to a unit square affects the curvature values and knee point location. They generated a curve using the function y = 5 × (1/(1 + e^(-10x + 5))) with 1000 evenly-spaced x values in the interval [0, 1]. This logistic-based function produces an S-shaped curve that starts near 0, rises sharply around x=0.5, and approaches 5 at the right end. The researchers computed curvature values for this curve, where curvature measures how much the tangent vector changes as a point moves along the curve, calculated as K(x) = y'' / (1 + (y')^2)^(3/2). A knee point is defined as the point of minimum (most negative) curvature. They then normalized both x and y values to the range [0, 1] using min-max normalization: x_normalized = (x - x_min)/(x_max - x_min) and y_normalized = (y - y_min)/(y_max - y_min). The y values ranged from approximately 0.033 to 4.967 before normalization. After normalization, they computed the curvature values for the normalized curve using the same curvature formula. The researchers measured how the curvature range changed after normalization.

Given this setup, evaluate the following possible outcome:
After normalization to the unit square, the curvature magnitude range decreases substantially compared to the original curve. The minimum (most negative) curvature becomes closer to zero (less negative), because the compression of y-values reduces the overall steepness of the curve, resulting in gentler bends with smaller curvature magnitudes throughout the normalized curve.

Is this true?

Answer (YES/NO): NO